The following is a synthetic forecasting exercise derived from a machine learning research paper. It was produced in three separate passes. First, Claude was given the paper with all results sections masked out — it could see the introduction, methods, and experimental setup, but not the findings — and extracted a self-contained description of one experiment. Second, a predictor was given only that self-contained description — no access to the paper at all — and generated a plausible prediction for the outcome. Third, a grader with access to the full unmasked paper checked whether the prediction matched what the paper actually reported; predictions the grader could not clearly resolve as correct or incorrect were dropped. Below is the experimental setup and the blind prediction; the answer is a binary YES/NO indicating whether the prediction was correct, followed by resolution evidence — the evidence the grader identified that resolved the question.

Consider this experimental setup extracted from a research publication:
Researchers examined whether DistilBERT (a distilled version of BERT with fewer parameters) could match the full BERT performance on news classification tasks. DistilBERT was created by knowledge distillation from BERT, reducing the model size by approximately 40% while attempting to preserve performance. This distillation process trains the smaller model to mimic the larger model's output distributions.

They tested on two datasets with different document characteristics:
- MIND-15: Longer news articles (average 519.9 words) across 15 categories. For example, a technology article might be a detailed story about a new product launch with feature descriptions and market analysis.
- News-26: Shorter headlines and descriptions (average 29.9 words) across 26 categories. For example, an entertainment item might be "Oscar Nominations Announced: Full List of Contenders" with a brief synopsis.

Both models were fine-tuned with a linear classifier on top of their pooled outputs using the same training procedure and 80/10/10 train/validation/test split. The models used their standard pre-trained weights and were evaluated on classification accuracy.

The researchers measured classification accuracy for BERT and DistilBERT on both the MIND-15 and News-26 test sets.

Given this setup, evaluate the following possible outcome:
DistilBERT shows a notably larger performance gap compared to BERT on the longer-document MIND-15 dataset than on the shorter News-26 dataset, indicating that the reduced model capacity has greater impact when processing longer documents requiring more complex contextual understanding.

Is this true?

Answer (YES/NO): NO